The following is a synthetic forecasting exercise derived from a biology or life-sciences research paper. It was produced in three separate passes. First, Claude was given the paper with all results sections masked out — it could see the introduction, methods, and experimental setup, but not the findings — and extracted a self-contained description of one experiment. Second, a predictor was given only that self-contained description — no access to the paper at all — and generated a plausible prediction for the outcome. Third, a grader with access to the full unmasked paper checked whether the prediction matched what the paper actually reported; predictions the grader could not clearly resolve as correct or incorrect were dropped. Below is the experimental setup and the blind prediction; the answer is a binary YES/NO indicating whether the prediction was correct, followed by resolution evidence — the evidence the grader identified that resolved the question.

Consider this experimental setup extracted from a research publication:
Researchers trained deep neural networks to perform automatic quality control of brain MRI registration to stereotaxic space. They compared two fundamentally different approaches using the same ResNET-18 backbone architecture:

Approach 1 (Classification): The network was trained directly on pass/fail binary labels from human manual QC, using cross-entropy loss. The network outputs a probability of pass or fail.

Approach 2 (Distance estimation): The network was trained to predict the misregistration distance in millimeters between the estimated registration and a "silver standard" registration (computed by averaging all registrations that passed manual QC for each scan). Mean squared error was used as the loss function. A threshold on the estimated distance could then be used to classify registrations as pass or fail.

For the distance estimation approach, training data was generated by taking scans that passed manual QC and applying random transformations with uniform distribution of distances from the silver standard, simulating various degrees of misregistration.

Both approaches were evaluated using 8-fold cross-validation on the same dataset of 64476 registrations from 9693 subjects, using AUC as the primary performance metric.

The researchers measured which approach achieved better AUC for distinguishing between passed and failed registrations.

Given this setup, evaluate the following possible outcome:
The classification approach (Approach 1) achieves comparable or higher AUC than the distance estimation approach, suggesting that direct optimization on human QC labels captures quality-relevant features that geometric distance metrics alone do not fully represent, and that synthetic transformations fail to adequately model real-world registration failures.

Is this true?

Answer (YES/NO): YES